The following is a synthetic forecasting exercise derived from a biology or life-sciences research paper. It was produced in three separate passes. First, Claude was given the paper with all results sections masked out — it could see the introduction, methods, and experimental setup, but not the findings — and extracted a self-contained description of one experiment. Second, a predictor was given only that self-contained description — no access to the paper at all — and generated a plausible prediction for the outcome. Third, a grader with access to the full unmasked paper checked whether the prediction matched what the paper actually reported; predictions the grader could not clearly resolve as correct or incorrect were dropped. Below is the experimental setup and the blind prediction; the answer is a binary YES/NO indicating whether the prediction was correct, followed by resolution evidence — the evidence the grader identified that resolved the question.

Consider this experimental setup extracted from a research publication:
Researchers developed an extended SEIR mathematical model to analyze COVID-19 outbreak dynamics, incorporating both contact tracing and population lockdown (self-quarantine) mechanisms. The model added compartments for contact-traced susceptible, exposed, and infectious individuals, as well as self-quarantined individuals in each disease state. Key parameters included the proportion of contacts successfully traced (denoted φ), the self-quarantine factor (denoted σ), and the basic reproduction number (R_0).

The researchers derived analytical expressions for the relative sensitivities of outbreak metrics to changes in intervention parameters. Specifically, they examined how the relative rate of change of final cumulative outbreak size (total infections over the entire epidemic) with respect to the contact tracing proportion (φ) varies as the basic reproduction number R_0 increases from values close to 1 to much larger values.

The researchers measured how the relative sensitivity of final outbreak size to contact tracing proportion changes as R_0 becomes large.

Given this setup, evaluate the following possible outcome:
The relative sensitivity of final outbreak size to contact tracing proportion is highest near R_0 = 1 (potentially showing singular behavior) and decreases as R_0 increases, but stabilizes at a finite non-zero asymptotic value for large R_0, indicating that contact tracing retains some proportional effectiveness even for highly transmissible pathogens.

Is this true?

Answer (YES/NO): NO